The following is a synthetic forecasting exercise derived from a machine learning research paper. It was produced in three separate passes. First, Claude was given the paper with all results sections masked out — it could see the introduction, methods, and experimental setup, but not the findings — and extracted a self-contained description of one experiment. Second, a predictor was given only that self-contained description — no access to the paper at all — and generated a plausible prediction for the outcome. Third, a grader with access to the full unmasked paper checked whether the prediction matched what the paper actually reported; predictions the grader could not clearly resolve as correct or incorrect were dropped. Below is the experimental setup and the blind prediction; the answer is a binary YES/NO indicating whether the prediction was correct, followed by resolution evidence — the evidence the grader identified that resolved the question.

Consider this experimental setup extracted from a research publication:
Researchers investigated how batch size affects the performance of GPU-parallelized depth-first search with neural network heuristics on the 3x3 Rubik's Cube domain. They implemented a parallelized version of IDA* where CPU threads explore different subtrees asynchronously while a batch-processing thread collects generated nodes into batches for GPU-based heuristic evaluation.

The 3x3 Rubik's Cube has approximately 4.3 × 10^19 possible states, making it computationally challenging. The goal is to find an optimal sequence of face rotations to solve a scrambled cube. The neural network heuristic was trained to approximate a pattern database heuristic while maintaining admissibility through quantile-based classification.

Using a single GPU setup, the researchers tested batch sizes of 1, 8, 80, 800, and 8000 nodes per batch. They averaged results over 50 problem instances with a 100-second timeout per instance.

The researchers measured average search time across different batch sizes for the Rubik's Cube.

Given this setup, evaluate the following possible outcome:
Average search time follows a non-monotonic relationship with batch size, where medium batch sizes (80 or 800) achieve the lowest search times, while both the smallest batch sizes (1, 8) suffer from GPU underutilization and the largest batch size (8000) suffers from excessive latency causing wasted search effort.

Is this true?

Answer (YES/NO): NO